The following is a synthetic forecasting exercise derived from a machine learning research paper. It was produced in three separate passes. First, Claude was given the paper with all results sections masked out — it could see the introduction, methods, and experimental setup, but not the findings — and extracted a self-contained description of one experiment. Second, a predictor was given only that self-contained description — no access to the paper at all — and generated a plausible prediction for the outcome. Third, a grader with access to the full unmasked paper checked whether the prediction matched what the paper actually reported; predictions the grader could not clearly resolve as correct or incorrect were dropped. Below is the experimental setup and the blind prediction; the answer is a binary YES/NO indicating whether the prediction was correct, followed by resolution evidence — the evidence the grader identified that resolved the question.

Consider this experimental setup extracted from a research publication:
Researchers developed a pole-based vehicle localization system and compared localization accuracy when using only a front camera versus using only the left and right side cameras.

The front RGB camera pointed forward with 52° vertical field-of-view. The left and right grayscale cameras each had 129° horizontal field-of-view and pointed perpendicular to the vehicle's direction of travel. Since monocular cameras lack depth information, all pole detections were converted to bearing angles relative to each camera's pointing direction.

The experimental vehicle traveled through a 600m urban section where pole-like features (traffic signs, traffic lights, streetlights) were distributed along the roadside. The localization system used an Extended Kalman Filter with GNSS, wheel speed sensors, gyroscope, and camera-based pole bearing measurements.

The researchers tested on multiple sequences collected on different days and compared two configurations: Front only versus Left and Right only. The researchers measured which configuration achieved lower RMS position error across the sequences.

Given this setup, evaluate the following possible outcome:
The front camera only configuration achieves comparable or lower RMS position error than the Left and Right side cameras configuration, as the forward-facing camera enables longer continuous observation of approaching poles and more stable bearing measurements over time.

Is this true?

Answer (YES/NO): NO